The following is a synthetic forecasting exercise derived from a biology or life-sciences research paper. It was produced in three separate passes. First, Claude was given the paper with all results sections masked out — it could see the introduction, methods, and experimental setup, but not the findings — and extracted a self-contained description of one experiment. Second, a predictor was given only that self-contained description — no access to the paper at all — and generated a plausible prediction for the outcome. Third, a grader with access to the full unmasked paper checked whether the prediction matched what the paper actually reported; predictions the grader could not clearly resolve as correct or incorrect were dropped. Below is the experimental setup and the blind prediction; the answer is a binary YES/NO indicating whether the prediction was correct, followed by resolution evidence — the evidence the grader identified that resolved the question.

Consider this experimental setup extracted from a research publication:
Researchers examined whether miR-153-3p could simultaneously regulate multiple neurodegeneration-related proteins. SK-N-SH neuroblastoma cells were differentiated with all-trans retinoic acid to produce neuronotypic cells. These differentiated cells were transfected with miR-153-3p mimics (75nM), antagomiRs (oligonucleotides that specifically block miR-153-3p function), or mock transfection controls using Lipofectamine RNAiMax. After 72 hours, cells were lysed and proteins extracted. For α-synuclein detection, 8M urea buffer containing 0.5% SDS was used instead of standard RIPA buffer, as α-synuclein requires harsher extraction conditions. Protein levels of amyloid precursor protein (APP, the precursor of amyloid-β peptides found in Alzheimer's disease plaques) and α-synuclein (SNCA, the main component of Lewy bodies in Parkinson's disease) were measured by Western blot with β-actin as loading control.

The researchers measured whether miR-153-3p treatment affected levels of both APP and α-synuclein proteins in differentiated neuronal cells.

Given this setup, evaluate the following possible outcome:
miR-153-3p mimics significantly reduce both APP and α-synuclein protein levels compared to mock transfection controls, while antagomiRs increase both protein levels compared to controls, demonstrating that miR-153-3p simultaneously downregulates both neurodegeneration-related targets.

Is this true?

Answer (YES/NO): NO